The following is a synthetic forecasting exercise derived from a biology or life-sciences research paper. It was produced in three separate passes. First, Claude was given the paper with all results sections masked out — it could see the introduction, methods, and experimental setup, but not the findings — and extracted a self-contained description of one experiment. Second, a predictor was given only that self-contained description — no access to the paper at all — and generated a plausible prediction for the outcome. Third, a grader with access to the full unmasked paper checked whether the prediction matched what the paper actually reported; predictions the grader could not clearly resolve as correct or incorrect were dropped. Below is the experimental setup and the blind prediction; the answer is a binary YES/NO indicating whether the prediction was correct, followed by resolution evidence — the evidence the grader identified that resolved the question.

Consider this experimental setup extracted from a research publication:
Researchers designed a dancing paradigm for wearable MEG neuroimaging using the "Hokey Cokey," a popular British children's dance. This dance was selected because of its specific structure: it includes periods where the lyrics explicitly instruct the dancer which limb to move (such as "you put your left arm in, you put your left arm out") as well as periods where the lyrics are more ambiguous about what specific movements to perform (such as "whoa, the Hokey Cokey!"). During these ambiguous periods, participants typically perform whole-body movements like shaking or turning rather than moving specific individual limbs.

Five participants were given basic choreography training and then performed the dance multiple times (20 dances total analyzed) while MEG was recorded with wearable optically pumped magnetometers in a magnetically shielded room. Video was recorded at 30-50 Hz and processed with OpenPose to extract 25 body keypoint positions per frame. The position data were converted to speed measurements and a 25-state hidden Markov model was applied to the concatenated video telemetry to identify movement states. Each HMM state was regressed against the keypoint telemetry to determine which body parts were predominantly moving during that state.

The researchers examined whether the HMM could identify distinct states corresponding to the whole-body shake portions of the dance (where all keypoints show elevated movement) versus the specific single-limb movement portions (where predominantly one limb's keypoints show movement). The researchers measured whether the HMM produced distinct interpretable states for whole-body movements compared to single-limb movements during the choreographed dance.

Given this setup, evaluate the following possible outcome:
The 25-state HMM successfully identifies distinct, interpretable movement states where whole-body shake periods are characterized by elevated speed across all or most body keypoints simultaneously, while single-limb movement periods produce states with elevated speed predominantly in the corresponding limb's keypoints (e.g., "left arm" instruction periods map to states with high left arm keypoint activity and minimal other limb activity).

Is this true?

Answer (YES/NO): NO